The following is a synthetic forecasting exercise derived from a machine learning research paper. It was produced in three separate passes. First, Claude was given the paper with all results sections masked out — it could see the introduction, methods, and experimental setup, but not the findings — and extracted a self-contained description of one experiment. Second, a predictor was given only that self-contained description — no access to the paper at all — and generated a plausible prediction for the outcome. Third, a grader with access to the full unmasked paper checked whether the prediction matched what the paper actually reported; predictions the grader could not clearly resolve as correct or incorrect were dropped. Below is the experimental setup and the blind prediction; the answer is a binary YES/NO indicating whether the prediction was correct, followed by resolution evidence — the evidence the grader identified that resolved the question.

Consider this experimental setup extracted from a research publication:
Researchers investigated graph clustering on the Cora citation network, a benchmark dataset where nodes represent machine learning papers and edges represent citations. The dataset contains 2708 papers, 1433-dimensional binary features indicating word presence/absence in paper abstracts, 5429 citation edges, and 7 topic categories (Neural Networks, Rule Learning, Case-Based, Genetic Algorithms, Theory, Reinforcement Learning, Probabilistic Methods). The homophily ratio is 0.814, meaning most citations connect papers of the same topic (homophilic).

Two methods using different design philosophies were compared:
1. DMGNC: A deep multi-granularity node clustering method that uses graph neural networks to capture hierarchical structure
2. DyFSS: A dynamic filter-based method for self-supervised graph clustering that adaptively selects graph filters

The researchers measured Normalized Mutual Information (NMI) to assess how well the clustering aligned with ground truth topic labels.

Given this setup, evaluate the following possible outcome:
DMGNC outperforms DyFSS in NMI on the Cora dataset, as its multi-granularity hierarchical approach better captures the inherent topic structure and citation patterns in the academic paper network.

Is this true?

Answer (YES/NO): NO